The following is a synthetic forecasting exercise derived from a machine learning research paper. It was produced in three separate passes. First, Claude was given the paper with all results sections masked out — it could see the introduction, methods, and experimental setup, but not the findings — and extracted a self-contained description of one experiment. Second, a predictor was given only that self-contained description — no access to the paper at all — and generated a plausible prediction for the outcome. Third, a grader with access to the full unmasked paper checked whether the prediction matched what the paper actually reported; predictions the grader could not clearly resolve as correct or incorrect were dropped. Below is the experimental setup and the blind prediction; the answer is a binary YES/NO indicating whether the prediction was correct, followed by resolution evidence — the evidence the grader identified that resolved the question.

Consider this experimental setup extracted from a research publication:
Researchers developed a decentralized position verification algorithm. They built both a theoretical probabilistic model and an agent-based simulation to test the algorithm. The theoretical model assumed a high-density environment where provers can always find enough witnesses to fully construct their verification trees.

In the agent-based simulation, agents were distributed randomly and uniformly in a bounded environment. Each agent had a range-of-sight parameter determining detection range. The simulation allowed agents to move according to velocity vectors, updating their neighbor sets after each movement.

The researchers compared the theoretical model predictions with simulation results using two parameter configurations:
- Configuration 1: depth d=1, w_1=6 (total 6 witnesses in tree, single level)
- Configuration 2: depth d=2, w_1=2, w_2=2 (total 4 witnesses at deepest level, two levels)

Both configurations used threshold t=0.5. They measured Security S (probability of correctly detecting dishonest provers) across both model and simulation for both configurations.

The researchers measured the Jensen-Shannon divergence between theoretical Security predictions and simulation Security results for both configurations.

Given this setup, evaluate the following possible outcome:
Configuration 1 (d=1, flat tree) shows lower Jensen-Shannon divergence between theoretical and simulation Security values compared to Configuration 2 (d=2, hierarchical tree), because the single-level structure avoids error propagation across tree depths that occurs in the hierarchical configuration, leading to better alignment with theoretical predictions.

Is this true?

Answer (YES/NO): NO